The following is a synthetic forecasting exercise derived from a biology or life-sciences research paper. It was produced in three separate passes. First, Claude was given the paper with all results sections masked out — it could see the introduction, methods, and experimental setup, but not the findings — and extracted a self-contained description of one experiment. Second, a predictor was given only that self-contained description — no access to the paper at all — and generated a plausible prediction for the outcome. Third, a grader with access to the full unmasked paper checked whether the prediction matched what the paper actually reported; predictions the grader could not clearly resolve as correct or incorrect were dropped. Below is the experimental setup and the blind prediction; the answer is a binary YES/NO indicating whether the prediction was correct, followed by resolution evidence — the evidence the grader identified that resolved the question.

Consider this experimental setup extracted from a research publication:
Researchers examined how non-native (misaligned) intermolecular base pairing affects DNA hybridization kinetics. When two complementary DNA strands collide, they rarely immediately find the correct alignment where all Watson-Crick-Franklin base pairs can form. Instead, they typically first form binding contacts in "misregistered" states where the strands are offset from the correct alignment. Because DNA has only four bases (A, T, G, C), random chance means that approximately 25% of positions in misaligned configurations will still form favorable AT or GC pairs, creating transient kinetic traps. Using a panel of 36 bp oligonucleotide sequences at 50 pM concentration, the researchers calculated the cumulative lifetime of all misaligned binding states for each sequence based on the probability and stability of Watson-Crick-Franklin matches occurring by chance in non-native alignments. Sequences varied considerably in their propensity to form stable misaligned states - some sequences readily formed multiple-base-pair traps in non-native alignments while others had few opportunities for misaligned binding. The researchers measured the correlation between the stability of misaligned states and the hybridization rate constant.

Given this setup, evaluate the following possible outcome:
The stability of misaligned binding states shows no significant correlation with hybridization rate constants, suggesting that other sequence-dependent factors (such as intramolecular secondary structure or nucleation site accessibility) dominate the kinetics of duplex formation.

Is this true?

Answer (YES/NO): NO